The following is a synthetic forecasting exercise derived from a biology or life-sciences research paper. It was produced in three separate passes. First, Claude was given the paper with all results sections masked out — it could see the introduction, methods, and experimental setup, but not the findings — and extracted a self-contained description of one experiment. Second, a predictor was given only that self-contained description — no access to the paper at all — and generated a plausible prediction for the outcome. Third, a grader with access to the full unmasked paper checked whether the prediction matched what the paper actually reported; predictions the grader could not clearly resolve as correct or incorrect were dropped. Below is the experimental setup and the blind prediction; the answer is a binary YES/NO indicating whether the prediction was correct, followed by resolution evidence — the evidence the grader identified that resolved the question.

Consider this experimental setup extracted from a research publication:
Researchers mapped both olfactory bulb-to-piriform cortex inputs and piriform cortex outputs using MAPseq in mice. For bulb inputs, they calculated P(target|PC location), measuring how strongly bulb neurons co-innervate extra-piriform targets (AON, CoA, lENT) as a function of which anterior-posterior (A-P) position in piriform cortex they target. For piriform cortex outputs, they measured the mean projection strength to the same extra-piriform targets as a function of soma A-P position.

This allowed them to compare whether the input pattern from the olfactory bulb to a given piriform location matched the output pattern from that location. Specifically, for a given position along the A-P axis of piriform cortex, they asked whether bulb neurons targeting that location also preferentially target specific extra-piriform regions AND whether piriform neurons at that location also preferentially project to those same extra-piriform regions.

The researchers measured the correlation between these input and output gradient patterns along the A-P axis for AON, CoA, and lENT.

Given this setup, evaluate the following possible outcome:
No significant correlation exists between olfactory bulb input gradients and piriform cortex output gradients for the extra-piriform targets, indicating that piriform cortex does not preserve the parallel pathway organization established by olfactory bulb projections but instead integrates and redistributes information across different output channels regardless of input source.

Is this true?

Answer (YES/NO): NO